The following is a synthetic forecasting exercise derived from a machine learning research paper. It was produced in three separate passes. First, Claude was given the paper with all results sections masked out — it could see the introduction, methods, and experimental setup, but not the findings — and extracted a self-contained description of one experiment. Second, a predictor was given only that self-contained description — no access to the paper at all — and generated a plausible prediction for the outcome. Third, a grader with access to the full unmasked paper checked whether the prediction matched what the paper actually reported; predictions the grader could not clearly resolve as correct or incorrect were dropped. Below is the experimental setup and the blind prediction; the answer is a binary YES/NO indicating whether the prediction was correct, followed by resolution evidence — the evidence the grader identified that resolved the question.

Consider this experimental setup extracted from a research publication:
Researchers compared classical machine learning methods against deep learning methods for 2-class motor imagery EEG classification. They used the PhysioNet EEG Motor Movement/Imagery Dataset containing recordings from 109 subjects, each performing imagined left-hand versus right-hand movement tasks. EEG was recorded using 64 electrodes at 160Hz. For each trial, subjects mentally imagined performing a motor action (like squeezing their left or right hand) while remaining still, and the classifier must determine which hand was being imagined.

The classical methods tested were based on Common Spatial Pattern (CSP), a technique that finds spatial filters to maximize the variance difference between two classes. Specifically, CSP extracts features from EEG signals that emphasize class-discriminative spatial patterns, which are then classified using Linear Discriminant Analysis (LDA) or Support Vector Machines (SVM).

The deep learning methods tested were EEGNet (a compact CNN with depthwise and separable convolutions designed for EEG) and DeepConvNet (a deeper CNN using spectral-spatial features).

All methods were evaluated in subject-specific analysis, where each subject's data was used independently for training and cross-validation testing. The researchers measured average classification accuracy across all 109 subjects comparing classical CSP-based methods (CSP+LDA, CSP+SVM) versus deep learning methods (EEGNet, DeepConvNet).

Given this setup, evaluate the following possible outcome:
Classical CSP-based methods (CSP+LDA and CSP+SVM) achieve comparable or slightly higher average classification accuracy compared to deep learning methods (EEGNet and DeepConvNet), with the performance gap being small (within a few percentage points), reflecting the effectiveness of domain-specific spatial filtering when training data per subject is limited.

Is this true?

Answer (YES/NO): NO